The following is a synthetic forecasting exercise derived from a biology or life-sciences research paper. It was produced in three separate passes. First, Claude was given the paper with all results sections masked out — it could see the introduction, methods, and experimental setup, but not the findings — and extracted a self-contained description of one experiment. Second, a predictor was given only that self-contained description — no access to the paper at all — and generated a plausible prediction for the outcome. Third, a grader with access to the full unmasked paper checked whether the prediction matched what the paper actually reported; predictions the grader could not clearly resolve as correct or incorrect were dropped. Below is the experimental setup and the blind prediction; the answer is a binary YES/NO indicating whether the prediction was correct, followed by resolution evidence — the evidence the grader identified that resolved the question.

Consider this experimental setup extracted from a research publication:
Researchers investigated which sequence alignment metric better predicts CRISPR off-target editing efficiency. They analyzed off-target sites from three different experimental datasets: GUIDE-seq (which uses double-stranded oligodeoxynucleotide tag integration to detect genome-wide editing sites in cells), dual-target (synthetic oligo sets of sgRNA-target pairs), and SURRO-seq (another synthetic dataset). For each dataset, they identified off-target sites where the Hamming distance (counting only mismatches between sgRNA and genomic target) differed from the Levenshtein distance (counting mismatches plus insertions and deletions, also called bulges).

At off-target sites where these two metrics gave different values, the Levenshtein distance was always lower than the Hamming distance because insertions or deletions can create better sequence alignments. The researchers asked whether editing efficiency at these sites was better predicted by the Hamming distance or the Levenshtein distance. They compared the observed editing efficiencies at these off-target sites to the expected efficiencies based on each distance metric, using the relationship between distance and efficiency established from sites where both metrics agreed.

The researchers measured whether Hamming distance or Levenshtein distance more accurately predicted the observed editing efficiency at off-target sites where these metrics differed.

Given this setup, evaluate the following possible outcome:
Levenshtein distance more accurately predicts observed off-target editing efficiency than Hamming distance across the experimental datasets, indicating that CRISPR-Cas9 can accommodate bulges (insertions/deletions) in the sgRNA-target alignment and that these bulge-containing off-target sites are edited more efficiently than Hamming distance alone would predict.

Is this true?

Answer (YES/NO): YES